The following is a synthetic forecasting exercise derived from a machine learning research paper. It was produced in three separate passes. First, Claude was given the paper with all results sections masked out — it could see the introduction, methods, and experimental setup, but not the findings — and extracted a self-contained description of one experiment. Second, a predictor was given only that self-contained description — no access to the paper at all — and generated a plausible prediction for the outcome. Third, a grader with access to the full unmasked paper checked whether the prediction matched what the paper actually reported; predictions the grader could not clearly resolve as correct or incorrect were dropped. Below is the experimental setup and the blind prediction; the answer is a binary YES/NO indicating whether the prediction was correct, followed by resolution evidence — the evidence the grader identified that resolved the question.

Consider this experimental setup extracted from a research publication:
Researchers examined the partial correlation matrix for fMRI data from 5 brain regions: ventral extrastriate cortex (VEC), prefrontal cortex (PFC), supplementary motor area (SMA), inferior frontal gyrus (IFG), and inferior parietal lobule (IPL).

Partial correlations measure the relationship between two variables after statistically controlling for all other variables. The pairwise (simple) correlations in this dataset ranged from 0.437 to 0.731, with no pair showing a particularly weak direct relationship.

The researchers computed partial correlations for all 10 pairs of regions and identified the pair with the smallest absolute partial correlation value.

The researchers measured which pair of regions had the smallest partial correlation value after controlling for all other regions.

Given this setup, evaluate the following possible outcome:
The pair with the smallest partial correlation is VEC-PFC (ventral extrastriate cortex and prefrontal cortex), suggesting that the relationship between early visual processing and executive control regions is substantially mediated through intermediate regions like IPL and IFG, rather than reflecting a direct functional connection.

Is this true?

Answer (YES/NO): NO